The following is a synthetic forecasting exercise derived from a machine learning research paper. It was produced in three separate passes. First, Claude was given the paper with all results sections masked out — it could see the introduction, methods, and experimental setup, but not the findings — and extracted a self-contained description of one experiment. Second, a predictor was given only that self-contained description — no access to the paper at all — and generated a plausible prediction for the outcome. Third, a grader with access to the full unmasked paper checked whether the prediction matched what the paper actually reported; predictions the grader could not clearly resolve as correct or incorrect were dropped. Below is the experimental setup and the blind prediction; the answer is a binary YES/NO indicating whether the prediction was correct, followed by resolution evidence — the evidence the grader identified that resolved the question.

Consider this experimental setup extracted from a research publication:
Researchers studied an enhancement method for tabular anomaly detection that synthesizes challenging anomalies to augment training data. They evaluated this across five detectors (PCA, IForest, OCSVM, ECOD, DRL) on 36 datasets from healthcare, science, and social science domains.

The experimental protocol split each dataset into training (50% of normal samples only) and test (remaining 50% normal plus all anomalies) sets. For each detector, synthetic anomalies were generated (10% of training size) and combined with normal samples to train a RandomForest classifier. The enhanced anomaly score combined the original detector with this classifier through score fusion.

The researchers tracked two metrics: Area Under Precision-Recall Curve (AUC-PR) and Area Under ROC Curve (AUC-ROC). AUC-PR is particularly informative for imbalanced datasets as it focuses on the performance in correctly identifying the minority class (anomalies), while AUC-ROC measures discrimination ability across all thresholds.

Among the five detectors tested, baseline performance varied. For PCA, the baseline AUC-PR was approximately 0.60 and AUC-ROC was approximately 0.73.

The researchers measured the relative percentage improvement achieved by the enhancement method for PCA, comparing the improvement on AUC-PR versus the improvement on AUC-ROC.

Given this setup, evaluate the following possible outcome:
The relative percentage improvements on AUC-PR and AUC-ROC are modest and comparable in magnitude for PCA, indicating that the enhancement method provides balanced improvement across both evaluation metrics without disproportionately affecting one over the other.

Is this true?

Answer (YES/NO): NO